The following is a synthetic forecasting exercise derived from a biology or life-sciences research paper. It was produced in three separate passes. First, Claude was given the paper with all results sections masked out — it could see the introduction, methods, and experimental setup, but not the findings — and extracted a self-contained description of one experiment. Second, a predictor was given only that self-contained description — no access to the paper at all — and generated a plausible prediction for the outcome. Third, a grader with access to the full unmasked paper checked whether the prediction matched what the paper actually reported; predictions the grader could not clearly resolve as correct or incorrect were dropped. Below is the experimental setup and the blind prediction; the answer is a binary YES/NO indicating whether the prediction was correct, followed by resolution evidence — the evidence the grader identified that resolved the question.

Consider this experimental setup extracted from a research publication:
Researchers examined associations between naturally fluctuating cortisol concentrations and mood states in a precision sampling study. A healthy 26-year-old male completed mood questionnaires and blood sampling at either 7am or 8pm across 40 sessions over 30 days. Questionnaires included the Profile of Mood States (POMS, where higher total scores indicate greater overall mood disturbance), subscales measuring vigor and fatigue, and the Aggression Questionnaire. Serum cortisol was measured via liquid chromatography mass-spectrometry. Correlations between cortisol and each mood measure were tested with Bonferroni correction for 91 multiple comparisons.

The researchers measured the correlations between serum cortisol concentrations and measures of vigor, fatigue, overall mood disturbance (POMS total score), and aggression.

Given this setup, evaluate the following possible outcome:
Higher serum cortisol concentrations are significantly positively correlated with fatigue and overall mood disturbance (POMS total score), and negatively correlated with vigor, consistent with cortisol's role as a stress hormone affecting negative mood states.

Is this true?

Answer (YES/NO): NO